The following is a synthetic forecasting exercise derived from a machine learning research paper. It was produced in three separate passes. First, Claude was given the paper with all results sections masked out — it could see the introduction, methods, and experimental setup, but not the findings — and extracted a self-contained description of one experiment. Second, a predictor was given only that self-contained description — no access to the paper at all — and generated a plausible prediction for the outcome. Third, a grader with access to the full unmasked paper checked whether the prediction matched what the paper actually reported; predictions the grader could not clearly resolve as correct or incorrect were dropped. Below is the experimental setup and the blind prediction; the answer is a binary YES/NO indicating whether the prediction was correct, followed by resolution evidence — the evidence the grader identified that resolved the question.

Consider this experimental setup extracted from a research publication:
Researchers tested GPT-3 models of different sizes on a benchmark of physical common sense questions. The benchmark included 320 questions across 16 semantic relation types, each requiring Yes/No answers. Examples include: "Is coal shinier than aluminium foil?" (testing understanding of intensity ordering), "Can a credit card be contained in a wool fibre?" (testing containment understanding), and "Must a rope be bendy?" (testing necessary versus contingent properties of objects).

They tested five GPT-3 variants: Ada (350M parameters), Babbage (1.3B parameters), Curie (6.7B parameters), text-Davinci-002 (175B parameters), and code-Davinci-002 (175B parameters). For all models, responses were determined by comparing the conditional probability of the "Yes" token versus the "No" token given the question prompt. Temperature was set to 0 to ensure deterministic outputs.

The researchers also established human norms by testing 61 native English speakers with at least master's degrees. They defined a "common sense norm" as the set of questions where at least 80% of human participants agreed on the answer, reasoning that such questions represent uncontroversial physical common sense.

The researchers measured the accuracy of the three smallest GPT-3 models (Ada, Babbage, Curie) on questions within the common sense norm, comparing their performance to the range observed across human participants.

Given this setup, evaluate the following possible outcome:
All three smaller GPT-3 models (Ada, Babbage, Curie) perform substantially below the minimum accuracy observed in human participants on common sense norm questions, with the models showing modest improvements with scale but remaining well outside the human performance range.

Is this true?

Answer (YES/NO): NO